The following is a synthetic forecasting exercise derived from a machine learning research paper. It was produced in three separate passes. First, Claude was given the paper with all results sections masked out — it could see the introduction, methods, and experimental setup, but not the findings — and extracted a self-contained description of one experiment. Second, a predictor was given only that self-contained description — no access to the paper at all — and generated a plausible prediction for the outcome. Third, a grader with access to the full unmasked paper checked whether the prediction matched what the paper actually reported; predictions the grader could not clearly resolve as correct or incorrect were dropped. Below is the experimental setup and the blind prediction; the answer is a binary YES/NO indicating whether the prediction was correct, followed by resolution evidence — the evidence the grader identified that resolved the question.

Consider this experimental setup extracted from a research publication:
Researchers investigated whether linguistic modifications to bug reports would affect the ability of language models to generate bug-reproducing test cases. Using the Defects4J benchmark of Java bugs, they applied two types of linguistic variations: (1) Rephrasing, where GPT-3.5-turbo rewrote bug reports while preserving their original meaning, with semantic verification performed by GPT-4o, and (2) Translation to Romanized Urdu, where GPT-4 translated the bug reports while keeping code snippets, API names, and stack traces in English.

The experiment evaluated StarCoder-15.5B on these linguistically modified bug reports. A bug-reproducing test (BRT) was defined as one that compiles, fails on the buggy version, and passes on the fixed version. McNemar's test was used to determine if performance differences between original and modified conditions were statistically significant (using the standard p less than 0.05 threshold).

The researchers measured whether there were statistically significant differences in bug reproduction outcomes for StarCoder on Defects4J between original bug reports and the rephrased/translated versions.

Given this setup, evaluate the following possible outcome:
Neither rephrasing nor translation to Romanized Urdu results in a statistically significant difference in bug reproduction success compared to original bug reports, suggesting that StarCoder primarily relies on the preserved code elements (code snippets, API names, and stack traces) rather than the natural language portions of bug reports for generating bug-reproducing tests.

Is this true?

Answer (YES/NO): NO